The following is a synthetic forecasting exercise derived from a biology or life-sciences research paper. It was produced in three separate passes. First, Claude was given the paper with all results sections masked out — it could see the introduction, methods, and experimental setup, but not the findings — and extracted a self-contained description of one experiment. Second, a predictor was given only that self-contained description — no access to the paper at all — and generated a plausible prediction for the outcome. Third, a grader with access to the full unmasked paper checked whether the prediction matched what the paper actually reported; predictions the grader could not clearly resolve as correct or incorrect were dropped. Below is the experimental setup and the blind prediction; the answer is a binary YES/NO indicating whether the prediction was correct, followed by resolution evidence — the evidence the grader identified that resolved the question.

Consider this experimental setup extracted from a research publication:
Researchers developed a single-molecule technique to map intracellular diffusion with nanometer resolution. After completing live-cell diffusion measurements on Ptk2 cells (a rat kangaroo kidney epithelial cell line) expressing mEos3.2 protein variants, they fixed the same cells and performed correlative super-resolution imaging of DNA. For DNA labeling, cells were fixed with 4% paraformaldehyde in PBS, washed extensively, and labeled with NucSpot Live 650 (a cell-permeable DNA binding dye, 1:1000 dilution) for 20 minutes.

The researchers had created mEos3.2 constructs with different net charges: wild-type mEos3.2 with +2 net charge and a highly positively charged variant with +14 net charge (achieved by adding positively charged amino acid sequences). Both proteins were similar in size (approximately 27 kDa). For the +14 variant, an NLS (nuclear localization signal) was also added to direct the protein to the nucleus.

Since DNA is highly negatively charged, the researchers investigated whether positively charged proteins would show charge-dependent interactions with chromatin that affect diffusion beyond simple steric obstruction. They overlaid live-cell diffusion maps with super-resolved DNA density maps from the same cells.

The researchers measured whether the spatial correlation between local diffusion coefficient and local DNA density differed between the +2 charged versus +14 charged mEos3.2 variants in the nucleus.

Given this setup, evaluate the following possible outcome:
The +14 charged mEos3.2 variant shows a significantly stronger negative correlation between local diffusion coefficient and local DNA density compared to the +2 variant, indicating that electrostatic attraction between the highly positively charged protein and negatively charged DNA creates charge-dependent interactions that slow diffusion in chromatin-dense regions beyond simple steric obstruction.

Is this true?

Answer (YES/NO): NO